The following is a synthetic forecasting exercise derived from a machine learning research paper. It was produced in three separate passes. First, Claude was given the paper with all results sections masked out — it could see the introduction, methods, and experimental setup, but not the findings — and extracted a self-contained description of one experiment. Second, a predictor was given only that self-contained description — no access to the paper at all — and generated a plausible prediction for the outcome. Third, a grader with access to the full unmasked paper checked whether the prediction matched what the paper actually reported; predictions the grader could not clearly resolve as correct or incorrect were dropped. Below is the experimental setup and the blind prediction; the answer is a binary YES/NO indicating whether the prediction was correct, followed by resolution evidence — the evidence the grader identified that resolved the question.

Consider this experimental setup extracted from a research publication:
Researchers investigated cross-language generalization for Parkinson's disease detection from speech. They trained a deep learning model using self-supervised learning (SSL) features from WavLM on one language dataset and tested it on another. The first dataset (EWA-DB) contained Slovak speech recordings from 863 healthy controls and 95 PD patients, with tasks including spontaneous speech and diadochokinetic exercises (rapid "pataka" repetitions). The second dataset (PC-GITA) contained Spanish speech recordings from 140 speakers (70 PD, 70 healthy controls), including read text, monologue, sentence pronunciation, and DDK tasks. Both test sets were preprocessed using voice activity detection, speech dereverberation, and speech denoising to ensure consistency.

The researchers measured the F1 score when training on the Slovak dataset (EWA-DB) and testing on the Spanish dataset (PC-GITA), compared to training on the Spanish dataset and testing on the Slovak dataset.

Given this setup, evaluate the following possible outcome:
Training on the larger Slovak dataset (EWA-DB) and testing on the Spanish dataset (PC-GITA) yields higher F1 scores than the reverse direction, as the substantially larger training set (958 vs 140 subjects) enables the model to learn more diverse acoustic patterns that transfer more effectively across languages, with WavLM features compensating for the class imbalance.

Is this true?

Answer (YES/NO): YES